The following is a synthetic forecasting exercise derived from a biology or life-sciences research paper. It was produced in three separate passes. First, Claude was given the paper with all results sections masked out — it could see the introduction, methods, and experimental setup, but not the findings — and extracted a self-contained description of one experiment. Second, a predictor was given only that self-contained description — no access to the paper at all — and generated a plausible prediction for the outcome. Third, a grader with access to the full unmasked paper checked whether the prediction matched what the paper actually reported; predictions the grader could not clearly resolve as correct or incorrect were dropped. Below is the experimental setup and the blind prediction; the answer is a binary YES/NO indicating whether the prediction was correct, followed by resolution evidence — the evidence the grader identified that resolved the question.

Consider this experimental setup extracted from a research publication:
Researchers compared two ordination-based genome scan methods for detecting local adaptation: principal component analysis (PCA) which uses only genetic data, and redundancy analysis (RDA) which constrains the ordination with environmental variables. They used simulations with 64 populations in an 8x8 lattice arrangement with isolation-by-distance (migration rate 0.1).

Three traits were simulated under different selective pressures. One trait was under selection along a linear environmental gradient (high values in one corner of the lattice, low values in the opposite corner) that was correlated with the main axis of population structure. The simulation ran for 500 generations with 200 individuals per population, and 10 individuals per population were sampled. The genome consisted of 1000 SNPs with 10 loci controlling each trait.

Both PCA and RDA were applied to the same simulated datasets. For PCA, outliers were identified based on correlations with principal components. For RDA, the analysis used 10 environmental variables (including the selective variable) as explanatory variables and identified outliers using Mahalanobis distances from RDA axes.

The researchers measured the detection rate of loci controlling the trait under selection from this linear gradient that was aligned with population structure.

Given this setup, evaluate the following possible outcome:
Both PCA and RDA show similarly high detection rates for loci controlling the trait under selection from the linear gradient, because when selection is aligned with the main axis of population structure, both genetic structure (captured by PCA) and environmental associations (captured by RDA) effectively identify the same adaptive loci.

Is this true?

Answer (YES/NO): YES